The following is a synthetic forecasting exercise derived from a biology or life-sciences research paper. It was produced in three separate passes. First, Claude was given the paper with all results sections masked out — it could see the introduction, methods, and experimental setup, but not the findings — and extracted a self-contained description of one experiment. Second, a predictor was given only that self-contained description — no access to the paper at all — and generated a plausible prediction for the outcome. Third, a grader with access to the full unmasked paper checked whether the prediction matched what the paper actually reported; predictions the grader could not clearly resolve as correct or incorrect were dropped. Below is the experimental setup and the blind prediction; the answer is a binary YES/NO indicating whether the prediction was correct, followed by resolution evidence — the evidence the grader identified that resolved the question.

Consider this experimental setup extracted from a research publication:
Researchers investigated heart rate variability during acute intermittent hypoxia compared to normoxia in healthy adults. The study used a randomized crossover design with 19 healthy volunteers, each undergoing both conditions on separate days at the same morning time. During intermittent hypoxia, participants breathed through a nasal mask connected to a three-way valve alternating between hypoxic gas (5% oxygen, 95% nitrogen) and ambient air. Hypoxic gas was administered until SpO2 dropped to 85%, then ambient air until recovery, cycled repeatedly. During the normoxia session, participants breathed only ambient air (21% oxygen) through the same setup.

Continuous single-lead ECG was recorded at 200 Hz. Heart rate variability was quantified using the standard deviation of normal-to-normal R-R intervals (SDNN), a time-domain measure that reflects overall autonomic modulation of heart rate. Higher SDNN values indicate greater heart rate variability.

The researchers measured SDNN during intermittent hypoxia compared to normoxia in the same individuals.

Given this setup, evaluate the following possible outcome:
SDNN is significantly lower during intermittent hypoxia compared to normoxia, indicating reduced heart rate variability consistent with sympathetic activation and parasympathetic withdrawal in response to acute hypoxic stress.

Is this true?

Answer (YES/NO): NO